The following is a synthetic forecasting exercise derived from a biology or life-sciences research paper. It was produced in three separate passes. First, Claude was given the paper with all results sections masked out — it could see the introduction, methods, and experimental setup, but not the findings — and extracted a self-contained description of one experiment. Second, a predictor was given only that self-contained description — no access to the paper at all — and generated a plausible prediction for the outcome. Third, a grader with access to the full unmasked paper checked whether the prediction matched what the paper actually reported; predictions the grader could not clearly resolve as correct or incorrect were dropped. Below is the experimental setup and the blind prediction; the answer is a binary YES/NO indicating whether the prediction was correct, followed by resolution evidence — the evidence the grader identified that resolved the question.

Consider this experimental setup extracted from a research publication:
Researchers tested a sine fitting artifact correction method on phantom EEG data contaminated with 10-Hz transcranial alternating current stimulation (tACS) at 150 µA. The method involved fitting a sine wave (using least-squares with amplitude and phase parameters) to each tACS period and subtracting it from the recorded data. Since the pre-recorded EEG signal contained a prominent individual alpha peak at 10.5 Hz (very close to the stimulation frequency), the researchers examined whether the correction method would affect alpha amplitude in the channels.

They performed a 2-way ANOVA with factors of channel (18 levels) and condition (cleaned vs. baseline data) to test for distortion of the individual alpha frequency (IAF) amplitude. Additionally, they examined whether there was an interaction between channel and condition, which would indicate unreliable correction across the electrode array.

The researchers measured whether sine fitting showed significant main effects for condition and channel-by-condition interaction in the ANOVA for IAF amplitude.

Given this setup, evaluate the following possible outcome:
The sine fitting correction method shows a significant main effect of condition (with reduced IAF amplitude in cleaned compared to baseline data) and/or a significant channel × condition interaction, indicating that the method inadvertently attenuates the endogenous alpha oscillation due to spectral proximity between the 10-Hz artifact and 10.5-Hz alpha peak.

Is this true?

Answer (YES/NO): YES